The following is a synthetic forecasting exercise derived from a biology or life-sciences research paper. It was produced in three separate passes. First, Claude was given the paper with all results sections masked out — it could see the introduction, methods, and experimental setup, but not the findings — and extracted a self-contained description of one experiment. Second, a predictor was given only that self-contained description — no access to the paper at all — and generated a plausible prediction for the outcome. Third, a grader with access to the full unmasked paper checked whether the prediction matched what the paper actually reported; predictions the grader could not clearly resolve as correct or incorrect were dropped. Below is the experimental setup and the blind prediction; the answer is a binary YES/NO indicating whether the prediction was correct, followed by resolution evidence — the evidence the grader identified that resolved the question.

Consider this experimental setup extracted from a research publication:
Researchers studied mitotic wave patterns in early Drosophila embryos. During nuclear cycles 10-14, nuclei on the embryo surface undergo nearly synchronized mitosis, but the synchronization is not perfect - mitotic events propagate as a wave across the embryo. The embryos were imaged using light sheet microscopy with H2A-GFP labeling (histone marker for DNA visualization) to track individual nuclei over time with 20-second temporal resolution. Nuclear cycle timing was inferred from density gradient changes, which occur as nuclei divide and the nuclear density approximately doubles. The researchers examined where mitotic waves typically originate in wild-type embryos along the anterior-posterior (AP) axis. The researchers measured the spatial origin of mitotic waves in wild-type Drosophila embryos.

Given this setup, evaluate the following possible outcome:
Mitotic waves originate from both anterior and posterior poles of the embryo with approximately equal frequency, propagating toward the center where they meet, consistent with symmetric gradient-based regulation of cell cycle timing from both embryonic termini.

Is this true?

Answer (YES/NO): YES